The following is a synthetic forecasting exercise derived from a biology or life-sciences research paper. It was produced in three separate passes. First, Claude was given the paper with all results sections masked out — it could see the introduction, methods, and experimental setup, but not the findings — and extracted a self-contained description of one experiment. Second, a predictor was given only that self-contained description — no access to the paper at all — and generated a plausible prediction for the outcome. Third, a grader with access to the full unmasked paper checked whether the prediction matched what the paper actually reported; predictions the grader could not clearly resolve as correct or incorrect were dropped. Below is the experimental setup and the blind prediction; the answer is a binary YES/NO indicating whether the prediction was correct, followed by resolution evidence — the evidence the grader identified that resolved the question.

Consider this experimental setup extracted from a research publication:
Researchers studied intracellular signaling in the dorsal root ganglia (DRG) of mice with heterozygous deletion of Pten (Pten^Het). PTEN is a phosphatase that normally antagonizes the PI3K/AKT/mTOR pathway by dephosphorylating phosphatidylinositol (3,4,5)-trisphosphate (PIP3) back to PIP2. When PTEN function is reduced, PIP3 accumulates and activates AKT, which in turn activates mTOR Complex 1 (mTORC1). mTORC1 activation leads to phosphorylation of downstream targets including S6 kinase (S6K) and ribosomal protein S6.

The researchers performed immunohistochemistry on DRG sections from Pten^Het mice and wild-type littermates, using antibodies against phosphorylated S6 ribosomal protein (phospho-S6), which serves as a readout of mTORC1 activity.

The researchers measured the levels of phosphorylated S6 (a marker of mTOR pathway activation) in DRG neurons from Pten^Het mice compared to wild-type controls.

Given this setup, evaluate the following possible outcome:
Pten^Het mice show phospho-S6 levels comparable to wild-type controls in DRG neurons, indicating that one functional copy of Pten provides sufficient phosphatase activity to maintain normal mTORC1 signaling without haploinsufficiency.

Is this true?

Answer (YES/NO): NO